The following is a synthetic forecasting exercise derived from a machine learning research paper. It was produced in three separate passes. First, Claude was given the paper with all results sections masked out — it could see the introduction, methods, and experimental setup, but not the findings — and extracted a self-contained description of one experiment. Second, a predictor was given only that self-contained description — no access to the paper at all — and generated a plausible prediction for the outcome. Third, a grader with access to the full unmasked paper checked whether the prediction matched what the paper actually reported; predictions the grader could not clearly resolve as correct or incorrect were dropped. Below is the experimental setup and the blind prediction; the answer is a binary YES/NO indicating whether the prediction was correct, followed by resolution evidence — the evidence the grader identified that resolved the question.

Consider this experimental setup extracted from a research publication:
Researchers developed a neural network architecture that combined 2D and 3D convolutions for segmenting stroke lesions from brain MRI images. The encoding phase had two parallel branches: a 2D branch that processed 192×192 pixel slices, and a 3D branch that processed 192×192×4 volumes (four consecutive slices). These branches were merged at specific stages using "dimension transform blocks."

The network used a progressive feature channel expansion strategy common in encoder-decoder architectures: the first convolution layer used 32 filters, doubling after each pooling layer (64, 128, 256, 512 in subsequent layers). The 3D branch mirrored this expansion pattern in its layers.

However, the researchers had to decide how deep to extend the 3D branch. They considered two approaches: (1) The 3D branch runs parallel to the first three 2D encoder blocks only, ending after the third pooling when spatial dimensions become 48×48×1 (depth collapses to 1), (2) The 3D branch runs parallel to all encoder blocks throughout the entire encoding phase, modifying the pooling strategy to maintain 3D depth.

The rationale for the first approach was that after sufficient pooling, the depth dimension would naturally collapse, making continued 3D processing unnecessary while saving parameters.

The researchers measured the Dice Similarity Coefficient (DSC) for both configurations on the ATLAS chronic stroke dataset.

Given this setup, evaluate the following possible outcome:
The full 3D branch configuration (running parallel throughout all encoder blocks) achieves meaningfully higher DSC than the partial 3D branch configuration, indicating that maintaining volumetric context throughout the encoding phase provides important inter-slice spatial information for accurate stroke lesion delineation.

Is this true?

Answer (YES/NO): NO